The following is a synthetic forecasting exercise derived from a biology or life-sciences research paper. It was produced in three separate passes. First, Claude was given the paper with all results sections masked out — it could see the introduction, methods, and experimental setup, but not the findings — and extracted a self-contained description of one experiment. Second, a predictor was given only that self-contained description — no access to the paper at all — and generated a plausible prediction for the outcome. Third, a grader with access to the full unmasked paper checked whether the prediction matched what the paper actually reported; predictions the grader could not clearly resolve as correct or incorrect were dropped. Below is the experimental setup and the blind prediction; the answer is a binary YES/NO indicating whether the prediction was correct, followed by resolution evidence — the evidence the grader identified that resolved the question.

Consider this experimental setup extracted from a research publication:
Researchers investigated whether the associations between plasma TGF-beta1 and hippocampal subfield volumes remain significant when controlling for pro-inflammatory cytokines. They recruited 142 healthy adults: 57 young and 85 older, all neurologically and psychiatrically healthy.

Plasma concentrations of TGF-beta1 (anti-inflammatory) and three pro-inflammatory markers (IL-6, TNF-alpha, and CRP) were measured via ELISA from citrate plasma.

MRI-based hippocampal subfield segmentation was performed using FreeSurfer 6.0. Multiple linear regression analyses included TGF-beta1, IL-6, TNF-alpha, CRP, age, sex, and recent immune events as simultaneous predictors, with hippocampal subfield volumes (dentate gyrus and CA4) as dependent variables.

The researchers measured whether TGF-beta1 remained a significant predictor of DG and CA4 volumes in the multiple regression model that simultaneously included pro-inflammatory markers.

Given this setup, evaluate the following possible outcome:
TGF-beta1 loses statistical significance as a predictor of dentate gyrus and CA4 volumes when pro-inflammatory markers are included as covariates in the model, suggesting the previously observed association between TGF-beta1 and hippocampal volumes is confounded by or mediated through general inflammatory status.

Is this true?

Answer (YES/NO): NO